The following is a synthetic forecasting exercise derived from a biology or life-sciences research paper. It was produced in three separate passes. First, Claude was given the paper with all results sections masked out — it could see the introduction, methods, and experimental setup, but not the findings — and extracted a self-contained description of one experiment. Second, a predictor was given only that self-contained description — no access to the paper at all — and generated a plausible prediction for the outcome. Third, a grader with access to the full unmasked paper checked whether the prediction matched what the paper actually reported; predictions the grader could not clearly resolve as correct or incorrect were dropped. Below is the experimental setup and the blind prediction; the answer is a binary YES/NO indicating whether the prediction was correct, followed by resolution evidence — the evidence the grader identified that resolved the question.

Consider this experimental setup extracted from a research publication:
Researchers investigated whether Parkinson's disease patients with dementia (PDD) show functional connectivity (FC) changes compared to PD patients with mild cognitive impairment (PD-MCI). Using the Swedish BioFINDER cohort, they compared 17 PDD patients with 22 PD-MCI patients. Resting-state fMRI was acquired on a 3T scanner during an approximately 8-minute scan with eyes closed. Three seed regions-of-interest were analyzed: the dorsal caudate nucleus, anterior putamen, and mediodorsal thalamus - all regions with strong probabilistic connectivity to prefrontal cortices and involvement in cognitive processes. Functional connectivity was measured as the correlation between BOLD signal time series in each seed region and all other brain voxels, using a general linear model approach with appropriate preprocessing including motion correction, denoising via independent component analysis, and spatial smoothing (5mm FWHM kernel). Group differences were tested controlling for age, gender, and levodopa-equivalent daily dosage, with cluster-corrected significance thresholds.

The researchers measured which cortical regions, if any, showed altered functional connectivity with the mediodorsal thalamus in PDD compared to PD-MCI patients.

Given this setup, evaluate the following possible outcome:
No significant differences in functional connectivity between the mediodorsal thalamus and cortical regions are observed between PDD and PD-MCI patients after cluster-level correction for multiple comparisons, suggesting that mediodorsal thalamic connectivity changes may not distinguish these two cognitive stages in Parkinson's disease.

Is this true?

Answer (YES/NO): NO